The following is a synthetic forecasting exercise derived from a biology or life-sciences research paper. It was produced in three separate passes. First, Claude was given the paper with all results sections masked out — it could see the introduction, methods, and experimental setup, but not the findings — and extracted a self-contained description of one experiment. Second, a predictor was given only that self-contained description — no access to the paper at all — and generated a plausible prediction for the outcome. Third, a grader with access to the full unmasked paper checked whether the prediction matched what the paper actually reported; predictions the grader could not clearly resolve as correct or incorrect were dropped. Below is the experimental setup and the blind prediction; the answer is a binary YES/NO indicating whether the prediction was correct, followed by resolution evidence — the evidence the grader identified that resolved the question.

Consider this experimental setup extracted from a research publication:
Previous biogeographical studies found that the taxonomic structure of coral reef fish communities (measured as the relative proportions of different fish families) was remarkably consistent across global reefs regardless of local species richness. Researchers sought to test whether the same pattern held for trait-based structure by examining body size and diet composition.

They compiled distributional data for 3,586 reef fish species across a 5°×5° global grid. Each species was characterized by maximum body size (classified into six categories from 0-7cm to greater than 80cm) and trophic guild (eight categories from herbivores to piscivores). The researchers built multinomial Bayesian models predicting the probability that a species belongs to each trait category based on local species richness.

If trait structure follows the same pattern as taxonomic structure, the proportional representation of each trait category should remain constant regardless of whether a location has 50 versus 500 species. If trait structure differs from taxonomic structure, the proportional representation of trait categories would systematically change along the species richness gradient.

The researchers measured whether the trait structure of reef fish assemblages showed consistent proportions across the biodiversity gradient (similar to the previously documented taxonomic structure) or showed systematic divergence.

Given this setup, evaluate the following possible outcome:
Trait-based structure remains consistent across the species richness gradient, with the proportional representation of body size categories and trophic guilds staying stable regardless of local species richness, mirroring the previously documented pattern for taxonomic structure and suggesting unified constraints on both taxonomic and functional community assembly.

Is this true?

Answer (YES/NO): NO